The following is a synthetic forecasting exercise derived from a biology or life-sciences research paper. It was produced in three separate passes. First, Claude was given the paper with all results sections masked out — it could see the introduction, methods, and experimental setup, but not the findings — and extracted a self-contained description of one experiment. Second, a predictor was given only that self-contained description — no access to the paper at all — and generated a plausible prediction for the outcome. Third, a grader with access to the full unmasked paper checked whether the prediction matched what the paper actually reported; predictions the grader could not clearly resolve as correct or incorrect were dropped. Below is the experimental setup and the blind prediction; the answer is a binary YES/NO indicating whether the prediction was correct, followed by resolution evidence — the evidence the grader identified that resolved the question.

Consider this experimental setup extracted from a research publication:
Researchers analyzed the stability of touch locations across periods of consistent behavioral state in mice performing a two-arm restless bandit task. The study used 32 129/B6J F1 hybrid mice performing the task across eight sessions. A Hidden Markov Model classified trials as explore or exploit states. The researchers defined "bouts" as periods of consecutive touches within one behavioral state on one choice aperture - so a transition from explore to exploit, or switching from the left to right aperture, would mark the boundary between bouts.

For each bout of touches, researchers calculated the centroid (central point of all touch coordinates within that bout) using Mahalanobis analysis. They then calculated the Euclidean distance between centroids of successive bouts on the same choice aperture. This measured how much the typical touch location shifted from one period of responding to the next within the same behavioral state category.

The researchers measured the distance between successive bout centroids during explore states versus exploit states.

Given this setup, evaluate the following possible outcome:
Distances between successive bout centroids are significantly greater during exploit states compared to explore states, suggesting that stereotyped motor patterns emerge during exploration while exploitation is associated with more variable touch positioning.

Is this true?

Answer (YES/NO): NO